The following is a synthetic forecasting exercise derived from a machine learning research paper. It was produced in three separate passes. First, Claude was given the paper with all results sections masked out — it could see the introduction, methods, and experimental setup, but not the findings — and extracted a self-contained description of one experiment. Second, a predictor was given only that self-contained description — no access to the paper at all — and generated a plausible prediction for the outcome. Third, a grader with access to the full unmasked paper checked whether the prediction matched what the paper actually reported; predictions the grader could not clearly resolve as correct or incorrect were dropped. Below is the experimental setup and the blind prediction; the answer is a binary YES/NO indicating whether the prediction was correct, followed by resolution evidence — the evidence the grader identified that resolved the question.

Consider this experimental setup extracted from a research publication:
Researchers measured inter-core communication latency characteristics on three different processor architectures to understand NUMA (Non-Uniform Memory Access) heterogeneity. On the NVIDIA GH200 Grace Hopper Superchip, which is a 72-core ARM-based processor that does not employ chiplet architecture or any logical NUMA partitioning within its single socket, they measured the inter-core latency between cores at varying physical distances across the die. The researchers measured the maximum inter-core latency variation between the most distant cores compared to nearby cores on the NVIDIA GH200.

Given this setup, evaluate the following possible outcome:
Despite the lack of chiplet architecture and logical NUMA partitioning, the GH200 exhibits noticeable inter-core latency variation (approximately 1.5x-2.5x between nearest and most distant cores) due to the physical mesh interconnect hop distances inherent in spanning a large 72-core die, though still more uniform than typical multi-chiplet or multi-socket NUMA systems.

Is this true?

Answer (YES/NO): NO